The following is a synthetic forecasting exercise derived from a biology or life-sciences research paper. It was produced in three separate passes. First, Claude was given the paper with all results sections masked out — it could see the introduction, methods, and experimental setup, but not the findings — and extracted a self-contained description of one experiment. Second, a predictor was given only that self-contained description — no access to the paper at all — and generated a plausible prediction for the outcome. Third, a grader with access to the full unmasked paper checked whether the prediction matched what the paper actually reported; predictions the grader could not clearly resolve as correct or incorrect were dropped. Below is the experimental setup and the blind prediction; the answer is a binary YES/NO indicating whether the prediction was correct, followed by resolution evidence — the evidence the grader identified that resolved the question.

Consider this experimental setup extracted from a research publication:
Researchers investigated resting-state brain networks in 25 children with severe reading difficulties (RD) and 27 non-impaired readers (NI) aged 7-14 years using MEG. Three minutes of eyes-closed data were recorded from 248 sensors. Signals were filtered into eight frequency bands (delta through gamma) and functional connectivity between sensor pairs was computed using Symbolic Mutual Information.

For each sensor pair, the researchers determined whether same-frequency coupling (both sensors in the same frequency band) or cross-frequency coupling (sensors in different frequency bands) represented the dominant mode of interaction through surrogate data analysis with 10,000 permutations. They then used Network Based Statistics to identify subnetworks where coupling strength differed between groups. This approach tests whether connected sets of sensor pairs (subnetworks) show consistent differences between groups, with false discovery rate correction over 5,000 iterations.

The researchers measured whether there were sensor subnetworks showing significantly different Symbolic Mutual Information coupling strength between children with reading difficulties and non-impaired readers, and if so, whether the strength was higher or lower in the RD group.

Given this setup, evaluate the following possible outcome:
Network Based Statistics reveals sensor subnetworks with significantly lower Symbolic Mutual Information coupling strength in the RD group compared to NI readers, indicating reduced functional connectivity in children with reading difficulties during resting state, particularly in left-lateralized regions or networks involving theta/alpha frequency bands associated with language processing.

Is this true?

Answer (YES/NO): NO